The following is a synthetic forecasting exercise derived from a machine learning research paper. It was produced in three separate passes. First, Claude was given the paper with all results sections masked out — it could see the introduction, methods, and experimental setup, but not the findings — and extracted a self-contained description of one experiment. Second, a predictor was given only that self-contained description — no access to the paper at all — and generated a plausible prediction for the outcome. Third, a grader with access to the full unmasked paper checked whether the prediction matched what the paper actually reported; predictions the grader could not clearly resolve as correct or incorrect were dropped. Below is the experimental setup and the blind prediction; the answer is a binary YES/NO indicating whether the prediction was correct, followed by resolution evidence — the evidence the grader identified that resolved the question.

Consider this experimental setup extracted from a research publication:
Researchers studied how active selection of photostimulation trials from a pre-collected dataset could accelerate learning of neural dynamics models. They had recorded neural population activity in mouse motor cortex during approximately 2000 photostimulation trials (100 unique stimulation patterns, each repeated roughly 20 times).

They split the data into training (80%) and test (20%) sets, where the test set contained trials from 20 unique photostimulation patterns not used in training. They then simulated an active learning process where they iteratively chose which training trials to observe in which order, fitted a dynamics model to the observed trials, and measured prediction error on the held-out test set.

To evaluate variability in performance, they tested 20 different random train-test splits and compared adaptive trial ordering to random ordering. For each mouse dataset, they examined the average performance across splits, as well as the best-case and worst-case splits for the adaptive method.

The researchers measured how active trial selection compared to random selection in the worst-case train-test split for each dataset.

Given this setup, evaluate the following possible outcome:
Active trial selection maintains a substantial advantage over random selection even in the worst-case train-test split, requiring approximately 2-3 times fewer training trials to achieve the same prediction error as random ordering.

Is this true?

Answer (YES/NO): NO